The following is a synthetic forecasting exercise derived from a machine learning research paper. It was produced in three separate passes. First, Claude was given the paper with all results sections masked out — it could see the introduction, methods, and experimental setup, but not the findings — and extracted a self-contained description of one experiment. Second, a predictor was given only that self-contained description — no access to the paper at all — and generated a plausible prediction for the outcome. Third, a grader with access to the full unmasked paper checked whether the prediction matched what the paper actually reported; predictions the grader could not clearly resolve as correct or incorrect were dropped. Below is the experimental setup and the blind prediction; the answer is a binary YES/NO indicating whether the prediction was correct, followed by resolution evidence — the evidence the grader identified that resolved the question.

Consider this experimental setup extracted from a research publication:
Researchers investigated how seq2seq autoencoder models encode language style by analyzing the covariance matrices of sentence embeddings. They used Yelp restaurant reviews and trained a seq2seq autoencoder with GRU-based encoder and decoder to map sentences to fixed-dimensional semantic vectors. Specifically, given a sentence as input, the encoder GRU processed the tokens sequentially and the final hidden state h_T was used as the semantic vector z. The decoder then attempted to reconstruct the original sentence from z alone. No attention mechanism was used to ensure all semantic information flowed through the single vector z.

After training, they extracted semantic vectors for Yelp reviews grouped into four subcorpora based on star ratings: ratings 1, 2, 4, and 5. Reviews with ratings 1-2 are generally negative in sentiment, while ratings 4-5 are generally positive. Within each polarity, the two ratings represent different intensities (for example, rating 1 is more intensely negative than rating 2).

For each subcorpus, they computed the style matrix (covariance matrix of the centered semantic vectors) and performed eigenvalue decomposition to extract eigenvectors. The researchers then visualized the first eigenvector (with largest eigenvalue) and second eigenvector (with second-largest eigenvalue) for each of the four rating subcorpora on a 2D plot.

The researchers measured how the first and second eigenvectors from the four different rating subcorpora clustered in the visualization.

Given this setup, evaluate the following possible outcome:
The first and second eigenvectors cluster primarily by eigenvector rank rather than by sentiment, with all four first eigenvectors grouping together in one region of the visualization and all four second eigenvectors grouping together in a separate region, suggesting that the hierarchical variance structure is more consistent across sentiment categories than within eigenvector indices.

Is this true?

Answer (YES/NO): NO